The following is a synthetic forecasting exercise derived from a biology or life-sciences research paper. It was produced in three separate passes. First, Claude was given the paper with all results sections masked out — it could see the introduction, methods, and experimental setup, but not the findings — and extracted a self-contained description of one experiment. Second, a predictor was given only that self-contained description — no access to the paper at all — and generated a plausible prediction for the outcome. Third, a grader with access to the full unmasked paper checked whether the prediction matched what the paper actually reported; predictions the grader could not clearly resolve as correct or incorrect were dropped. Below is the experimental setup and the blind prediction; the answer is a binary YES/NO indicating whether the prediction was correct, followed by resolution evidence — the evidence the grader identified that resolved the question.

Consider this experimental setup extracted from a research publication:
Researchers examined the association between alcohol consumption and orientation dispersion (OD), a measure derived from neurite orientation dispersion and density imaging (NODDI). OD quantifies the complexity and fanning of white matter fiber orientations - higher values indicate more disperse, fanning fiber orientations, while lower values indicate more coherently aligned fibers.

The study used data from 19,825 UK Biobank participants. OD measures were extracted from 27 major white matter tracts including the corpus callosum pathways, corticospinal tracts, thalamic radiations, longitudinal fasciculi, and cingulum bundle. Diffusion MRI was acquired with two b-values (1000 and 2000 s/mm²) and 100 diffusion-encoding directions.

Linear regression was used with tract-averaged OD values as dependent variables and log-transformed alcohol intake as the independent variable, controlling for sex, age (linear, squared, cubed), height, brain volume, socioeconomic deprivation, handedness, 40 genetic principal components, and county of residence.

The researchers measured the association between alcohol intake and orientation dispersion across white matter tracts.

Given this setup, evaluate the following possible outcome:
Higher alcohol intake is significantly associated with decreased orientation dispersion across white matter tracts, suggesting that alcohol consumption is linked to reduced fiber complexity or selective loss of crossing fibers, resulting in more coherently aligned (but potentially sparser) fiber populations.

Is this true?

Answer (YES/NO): YES